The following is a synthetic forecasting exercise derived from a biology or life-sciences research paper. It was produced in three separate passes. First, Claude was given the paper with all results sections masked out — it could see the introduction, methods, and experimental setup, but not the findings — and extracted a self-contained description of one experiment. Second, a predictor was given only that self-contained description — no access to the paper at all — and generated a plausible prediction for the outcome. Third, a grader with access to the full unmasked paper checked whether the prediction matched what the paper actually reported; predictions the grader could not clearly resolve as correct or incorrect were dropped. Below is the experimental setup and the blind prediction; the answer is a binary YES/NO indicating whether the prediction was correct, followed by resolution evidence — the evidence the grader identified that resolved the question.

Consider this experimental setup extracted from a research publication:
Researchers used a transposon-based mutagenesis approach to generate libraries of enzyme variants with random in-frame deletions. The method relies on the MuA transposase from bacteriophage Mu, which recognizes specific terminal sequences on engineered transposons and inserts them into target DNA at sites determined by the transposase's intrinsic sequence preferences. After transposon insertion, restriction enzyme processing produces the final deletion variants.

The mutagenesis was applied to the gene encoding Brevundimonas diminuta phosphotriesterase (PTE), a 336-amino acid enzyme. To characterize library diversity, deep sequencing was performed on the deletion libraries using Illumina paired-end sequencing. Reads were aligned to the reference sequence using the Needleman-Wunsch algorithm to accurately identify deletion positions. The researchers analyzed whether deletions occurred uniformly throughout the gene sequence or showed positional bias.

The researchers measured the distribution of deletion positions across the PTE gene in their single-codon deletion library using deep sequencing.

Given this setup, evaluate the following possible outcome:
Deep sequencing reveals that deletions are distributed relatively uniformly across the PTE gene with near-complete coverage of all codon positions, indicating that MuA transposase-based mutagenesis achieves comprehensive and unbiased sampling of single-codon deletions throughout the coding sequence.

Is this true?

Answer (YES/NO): NO